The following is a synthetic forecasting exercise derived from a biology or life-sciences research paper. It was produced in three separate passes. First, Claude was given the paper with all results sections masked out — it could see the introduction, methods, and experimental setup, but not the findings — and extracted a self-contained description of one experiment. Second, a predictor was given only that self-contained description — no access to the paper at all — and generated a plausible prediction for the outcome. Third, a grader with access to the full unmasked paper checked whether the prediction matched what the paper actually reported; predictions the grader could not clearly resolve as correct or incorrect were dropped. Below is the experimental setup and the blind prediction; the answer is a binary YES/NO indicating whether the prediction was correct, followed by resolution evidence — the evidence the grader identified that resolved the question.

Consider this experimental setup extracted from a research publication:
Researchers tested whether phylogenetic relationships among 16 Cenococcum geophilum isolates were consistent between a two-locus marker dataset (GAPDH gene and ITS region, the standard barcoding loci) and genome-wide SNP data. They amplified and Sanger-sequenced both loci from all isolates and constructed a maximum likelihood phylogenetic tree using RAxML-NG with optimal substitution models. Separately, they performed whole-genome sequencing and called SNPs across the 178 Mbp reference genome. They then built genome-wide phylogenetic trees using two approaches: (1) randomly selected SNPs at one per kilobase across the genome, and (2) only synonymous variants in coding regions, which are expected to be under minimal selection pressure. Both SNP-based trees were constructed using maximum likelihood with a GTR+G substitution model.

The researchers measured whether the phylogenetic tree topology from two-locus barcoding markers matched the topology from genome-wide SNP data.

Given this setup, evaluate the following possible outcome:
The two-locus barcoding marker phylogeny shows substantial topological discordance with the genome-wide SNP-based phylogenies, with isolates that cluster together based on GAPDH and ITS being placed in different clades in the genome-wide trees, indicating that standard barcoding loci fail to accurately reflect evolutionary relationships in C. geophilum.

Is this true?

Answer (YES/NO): NO